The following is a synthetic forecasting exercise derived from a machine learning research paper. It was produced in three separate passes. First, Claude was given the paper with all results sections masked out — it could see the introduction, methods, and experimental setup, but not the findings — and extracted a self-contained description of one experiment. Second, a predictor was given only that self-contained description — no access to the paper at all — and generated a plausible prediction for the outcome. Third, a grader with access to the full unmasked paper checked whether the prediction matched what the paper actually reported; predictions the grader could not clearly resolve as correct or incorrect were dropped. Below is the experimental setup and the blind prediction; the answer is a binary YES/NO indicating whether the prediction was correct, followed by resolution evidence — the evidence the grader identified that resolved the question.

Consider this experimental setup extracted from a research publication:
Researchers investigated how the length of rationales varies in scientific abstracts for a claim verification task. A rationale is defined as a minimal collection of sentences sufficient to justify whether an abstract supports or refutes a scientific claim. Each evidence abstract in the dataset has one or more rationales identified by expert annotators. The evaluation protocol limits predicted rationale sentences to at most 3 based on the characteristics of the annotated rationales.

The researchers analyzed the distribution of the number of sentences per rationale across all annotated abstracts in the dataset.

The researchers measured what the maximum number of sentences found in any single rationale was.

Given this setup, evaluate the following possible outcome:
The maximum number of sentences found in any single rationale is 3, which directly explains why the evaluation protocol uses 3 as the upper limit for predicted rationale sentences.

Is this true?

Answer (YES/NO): YES